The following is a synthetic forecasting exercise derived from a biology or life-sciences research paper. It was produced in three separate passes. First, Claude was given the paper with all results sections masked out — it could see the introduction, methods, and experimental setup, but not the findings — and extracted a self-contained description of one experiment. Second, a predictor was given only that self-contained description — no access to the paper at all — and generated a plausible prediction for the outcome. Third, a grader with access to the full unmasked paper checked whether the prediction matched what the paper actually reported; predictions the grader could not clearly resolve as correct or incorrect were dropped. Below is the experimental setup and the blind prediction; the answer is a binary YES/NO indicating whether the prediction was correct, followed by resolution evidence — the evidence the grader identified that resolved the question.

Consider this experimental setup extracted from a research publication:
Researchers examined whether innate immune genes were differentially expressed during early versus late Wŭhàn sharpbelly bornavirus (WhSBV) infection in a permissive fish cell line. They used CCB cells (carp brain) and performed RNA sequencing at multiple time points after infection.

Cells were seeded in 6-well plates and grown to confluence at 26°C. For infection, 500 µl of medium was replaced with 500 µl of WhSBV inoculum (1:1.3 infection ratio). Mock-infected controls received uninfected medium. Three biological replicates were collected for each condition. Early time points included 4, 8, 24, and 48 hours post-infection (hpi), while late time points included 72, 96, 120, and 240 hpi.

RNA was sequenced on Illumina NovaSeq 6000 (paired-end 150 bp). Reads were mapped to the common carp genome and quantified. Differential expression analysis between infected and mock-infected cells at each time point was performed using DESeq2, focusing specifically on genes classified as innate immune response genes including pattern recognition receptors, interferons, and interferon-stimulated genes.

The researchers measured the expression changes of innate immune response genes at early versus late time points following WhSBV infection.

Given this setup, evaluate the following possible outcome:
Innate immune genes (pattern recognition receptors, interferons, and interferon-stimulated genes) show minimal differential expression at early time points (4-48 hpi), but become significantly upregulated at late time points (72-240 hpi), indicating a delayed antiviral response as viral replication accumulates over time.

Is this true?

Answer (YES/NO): NO